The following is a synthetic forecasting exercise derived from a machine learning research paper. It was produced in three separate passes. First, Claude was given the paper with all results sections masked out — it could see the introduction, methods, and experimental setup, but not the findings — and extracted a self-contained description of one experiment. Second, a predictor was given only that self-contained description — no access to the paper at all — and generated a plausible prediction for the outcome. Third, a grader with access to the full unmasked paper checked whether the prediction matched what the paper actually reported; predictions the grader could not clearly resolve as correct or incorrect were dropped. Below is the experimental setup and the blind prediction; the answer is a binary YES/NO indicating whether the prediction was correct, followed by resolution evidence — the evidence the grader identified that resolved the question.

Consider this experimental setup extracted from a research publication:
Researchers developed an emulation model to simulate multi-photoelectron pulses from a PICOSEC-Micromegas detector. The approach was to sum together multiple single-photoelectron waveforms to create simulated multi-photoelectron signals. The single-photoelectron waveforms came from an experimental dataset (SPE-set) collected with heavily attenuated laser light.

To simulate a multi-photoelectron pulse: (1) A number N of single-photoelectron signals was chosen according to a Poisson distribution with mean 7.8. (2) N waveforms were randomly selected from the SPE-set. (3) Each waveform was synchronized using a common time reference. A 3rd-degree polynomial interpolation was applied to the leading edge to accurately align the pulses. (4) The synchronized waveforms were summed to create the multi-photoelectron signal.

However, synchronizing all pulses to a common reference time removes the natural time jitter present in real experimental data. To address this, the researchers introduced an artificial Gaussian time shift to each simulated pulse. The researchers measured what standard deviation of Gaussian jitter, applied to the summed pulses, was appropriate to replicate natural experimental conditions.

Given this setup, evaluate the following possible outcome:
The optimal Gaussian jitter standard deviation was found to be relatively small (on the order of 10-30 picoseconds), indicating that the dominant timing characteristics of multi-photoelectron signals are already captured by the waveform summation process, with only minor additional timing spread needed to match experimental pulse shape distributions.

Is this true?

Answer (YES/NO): YES